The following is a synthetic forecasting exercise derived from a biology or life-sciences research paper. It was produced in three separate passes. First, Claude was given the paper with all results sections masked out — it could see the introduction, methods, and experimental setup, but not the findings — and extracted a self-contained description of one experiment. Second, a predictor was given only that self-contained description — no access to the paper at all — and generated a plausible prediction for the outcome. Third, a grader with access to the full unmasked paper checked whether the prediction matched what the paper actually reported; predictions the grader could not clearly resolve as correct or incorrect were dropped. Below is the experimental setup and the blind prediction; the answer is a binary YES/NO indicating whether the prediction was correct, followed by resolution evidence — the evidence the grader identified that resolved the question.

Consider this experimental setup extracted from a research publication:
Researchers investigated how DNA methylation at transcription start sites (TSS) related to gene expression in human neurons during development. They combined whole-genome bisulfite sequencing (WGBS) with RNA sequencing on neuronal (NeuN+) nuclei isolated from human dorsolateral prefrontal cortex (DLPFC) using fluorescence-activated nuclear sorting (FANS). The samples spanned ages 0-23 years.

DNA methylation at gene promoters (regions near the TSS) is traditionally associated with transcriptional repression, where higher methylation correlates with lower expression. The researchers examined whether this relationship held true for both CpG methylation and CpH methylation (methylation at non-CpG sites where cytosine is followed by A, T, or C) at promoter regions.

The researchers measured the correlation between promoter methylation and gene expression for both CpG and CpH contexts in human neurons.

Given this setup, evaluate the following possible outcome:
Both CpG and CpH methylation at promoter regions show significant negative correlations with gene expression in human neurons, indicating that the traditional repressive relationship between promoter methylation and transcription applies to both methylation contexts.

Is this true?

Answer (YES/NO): YES